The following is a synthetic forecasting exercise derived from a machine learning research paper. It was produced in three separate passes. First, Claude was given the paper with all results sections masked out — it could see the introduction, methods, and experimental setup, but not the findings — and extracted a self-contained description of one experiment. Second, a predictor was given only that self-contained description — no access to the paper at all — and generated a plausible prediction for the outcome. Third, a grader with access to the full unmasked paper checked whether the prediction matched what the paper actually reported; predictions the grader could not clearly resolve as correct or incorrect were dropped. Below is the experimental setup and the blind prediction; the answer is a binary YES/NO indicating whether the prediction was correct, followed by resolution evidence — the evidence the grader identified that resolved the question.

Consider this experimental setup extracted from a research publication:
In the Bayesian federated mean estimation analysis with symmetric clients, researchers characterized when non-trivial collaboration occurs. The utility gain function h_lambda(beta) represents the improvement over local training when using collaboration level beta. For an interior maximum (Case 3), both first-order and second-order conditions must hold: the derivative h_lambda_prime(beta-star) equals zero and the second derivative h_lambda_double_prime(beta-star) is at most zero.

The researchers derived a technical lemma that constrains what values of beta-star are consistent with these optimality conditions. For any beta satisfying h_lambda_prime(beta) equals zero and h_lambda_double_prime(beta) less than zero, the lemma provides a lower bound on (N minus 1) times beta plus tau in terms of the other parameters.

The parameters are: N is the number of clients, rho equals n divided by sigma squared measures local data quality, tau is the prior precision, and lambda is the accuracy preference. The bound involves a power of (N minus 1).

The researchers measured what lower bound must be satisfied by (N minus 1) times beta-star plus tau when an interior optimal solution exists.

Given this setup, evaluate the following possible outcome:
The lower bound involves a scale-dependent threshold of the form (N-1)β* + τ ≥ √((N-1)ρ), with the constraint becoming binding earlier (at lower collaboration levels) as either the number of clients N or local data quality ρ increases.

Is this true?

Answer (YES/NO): NO